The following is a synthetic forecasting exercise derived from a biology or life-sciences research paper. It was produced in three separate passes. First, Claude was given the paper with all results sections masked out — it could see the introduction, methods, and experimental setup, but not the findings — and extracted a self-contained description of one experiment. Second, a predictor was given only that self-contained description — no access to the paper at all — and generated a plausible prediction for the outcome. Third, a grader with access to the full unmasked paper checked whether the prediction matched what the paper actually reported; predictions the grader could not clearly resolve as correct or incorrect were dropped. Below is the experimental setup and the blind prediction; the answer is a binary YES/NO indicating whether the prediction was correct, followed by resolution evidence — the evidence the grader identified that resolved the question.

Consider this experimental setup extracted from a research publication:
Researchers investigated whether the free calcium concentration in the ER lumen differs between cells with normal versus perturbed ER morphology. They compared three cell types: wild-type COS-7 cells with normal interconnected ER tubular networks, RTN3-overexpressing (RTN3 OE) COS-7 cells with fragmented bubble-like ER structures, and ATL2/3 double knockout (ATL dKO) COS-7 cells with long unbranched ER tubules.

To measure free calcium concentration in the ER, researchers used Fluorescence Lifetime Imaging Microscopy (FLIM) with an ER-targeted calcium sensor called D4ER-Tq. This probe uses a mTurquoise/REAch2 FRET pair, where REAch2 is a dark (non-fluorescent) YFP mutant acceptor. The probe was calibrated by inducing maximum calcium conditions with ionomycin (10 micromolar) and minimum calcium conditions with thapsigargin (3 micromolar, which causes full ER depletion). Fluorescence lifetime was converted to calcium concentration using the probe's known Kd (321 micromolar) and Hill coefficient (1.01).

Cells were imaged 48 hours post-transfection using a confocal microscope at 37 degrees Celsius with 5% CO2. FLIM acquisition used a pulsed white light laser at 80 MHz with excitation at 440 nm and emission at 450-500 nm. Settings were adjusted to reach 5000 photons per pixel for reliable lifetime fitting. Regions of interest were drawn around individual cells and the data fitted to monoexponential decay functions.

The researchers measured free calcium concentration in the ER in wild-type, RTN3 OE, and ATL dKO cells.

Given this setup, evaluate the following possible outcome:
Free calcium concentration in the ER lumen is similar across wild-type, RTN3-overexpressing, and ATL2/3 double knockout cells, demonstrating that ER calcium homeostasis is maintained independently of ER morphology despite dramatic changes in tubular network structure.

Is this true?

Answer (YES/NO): YES